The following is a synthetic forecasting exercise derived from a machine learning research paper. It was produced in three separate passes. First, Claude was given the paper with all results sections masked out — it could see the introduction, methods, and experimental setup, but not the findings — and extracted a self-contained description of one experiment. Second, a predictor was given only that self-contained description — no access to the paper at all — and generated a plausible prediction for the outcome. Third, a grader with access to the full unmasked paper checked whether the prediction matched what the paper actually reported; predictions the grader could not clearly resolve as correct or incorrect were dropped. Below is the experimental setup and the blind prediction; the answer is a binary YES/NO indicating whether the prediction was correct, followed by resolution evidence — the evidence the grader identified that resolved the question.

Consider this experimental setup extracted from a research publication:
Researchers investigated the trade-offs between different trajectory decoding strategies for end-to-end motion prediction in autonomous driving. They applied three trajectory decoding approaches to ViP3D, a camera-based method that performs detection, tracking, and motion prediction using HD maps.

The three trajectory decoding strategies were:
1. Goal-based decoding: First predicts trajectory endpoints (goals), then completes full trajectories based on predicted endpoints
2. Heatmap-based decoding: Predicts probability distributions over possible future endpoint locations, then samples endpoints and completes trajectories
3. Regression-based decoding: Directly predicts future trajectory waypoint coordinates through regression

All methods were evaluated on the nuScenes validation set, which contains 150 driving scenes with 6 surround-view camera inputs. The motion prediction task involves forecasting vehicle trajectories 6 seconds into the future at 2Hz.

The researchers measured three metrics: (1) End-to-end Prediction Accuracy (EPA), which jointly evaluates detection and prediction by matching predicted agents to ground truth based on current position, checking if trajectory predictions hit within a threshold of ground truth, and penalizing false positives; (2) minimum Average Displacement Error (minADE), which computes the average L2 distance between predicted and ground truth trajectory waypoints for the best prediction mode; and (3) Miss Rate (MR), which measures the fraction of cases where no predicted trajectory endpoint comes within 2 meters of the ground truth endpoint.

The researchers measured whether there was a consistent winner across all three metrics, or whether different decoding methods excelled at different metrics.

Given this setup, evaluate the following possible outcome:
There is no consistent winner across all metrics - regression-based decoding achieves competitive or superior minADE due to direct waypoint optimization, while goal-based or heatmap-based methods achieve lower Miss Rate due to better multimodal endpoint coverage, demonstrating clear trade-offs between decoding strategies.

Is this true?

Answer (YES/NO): YES